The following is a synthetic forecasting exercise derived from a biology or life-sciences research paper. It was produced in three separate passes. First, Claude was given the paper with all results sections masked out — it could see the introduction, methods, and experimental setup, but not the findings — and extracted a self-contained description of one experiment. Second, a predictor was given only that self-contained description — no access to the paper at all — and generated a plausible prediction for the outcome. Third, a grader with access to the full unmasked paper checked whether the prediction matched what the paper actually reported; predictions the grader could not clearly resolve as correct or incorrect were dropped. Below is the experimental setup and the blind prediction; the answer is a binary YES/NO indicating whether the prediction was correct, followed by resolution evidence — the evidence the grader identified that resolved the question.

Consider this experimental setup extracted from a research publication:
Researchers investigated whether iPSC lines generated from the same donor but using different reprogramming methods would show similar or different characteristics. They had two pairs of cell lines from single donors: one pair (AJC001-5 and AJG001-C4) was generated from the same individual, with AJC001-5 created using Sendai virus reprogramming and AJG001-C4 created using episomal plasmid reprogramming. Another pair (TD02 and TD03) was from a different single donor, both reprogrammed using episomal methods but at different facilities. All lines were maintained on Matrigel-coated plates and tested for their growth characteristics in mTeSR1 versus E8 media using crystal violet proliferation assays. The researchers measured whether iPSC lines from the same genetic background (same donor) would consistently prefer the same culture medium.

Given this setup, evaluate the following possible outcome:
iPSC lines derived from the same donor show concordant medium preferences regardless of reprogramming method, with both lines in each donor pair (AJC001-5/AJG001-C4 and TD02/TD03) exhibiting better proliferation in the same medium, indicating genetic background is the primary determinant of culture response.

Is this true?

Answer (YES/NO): NO